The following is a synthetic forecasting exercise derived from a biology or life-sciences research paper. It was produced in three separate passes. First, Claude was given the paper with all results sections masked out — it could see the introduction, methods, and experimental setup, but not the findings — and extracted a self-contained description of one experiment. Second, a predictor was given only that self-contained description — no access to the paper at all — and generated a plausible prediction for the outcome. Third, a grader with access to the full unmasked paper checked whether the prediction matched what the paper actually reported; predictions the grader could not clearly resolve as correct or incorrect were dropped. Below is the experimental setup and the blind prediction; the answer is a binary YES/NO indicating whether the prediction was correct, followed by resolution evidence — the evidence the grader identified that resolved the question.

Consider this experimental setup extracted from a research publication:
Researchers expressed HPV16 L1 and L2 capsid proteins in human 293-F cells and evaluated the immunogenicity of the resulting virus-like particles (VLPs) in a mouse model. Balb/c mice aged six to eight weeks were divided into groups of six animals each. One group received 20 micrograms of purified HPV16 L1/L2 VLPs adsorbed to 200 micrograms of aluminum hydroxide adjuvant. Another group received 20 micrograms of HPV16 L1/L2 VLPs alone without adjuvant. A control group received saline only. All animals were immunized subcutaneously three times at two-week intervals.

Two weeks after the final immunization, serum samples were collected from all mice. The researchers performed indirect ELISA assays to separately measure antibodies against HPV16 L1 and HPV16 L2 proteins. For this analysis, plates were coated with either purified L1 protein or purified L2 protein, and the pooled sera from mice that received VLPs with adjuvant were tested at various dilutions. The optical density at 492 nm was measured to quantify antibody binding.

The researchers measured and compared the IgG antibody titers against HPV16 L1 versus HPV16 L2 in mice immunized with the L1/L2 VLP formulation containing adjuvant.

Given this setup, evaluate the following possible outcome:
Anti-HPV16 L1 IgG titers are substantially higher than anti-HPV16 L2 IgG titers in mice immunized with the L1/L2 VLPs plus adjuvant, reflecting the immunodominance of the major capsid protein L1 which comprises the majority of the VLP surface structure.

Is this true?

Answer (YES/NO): YES